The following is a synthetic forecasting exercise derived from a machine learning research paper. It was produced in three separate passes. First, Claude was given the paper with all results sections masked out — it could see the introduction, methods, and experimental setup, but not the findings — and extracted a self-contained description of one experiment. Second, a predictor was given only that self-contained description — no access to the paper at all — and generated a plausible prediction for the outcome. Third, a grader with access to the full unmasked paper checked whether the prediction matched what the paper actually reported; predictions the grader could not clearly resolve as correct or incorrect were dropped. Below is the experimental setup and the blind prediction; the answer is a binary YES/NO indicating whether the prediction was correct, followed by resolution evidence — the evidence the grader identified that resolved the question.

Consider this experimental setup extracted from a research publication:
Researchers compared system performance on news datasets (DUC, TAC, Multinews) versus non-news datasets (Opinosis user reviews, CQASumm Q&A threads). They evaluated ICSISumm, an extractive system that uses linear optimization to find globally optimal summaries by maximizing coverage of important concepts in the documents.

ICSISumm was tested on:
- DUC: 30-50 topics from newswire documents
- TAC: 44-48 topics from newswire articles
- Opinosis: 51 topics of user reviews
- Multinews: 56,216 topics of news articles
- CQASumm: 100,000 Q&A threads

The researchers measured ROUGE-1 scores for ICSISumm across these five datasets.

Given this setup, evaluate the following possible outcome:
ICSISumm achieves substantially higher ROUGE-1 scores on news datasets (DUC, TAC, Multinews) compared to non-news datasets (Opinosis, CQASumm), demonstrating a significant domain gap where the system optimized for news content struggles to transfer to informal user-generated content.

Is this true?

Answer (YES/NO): NO